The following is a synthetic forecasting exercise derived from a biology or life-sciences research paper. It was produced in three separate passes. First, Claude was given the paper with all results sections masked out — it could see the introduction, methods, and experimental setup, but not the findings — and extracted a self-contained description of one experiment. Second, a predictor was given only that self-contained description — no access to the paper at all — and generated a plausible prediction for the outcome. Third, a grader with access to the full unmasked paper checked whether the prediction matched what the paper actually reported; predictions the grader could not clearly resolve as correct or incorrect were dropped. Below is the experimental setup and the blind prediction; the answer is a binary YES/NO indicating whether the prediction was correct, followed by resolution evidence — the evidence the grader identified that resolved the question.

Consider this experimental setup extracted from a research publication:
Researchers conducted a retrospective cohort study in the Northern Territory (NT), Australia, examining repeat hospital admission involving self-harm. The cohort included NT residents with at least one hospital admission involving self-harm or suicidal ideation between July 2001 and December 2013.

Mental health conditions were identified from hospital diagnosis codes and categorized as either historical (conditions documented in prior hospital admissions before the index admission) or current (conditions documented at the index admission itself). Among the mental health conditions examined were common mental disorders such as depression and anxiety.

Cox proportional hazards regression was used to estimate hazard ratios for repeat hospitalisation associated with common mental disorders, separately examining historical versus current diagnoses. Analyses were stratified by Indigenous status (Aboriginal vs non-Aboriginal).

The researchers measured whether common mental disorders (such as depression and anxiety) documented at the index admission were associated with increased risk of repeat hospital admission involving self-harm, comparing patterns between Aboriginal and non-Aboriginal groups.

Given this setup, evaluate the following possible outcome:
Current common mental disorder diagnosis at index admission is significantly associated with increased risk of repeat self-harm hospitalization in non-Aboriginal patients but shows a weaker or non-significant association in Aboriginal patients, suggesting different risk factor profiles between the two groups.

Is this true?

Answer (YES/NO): NO